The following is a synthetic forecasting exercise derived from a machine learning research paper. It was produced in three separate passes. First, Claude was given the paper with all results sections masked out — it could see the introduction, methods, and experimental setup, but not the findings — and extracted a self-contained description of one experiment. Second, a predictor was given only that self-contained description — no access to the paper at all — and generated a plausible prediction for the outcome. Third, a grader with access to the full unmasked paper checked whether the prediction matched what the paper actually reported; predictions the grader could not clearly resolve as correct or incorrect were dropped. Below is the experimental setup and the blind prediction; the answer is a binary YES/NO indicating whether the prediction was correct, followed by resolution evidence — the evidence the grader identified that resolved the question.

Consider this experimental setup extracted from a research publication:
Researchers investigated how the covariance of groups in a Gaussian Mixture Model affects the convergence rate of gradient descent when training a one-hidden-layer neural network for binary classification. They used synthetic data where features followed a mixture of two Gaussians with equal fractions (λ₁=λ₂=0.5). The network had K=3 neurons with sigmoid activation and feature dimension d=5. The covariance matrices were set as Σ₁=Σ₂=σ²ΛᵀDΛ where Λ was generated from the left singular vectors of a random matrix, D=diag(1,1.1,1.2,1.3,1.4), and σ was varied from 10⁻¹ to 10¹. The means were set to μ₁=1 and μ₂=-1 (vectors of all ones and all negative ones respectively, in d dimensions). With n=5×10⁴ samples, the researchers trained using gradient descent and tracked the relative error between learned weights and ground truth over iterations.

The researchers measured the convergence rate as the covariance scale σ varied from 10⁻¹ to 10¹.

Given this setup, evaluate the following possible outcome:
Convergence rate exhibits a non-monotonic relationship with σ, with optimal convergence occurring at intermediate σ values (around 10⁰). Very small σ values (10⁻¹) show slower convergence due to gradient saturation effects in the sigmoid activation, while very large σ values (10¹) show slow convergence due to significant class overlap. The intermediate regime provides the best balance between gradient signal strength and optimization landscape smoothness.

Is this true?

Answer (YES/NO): YES